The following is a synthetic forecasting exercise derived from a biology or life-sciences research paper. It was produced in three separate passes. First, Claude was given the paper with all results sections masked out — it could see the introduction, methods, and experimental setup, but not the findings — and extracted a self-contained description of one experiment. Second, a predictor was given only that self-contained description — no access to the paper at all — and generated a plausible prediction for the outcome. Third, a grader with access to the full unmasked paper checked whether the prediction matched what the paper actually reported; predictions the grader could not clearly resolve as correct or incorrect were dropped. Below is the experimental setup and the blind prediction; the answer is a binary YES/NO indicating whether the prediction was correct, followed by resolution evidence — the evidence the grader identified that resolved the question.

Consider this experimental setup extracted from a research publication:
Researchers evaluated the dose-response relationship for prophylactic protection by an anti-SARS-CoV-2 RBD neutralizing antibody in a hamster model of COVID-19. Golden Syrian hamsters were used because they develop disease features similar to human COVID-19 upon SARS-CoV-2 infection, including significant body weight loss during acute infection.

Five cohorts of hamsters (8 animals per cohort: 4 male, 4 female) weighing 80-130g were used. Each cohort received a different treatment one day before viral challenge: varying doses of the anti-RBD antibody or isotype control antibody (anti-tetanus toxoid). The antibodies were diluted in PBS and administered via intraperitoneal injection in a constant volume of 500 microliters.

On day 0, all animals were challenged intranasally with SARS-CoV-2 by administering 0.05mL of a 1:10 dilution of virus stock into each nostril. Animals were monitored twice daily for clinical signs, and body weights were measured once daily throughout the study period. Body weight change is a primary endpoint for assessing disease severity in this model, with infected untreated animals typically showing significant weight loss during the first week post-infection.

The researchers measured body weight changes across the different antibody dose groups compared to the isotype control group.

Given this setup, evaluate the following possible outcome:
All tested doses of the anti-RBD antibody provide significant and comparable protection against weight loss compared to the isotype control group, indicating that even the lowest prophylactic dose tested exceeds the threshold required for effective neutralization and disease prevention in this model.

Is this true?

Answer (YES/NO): NO